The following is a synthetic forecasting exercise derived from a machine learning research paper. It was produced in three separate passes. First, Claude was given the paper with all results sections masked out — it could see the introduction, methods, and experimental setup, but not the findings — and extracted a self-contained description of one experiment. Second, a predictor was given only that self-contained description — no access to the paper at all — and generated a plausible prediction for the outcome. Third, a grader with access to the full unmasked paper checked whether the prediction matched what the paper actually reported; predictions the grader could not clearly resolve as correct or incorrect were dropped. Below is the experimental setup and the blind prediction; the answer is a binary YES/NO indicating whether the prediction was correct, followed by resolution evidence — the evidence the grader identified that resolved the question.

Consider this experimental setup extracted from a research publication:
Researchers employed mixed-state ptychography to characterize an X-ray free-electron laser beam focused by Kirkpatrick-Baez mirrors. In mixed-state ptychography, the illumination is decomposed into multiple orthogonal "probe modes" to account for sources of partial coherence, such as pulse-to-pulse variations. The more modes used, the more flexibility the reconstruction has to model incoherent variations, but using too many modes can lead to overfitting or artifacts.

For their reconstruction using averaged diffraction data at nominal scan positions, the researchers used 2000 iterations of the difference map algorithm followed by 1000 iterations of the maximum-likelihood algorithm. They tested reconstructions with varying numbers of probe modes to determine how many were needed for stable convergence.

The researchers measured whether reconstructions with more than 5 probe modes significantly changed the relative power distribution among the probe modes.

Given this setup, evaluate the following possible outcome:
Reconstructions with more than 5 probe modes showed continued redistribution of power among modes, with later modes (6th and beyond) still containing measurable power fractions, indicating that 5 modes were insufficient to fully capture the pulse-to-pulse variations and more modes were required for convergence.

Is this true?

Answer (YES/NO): NO